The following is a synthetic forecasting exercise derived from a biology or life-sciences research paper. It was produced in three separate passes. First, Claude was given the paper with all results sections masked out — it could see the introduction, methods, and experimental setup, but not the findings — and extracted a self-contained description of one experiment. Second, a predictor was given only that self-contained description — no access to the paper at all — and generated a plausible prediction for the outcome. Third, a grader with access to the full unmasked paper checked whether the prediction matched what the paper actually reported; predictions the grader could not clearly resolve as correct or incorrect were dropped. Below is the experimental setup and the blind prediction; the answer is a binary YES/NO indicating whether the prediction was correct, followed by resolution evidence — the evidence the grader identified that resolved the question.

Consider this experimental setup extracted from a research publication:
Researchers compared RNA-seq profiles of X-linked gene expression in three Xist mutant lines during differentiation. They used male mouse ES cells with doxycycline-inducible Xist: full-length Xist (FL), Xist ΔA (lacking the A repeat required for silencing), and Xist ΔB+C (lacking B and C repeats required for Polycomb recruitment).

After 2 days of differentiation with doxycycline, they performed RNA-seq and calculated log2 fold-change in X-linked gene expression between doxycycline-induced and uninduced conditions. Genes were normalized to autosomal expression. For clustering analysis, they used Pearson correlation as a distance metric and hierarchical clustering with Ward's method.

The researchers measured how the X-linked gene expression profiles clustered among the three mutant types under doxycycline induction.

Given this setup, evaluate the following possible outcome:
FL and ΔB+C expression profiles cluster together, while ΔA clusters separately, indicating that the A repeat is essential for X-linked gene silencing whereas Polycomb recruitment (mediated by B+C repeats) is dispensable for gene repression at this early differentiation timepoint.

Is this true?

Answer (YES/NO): YES